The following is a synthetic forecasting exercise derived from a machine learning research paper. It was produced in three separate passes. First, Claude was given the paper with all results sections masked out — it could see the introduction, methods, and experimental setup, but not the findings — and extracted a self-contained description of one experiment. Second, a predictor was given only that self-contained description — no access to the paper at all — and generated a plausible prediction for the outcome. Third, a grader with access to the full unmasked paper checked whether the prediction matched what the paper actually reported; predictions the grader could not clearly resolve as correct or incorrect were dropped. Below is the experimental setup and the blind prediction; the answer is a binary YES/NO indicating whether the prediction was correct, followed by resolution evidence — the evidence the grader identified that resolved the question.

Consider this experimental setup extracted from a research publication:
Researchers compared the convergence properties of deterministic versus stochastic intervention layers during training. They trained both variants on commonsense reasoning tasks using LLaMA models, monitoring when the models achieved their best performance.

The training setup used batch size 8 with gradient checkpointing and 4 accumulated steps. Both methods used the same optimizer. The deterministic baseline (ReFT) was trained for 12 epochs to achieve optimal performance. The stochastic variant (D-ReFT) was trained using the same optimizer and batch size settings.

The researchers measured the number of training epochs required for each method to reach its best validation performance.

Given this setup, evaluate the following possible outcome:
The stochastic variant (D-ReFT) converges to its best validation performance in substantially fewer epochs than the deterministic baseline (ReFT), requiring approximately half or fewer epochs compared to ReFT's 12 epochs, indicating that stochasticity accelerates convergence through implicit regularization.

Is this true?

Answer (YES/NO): NO